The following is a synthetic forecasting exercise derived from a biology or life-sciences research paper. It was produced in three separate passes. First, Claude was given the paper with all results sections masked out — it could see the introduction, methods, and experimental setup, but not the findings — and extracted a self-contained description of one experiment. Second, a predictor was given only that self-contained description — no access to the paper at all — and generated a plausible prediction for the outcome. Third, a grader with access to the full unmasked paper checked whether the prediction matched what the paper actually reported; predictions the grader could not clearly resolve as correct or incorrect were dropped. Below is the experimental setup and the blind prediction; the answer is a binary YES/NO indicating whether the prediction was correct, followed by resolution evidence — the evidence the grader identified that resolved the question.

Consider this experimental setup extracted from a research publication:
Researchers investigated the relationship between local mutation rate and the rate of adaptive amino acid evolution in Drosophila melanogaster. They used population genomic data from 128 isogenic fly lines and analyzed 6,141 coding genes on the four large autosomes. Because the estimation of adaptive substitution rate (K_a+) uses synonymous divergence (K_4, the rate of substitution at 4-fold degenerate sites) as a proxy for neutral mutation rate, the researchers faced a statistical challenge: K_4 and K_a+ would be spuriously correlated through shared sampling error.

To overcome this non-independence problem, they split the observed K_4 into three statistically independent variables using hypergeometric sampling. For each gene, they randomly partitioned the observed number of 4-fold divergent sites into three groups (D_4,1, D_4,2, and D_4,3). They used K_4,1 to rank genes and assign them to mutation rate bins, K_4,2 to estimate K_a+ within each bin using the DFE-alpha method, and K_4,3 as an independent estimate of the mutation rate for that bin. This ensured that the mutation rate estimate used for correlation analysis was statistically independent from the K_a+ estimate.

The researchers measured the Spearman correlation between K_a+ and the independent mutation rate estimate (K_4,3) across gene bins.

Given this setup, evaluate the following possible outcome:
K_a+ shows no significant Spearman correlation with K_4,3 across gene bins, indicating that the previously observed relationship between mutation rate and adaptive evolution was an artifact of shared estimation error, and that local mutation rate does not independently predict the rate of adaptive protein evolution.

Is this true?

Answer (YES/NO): NO